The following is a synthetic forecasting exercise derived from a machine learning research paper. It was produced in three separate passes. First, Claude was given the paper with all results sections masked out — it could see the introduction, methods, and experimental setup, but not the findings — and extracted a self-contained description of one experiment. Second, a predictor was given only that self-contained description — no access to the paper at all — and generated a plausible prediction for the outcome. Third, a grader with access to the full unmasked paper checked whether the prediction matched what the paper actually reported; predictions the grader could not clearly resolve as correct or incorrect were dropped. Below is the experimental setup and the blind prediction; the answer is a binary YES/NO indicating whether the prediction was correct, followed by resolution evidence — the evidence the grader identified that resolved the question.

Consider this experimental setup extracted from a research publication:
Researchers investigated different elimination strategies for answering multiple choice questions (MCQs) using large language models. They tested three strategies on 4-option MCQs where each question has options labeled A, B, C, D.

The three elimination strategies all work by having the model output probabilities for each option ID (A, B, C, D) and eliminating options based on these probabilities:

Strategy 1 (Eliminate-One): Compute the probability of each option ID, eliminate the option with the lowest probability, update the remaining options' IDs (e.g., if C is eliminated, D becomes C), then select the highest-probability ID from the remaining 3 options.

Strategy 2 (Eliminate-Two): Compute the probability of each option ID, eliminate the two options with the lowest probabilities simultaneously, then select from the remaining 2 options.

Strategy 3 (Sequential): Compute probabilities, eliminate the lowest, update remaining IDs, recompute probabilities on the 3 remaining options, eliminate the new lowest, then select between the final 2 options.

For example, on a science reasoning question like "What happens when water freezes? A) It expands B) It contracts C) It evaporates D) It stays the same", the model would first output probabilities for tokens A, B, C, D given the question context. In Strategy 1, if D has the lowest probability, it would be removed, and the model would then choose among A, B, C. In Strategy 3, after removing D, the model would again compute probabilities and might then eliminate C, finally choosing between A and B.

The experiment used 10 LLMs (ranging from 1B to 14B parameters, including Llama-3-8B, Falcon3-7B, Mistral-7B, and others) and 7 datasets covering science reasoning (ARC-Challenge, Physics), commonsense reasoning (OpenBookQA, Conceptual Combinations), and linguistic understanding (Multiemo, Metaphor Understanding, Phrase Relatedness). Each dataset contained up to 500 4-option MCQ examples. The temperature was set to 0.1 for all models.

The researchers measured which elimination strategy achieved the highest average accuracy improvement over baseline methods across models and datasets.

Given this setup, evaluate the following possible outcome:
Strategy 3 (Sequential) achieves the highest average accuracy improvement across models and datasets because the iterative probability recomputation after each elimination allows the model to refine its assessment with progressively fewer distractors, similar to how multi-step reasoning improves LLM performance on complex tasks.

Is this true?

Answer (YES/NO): YES